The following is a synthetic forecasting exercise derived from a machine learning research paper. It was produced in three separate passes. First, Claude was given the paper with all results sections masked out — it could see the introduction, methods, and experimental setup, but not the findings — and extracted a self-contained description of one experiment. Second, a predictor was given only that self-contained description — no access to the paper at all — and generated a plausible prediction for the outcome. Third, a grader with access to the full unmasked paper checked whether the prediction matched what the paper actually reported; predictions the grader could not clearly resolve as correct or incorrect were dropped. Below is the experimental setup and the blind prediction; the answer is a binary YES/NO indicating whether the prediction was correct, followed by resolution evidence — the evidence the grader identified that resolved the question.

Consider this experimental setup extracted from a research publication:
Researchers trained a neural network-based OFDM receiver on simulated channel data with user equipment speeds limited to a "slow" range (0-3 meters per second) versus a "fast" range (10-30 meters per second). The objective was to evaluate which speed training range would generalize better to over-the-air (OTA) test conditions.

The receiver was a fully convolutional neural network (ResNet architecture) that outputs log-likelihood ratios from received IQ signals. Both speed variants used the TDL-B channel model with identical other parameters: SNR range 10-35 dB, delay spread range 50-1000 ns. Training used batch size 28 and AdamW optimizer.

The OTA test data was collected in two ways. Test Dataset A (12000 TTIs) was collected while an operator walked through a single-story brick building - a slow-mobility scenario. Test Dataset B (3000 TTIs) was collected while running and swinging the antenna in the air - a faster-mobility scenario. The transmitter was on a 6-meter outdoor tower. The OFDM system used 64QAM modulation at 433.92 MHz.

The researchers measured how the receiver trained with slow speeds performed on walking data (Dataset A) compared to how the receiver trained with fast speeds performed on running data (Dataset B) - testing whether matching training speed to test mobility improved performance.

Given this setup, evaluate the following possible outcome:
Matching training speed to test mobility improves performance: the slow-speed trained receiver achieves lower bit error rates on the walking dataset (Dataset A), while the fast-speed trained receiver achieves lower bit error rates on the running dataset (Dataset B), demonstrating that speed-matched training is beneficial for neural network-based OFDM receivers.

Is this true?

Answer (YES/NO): NO